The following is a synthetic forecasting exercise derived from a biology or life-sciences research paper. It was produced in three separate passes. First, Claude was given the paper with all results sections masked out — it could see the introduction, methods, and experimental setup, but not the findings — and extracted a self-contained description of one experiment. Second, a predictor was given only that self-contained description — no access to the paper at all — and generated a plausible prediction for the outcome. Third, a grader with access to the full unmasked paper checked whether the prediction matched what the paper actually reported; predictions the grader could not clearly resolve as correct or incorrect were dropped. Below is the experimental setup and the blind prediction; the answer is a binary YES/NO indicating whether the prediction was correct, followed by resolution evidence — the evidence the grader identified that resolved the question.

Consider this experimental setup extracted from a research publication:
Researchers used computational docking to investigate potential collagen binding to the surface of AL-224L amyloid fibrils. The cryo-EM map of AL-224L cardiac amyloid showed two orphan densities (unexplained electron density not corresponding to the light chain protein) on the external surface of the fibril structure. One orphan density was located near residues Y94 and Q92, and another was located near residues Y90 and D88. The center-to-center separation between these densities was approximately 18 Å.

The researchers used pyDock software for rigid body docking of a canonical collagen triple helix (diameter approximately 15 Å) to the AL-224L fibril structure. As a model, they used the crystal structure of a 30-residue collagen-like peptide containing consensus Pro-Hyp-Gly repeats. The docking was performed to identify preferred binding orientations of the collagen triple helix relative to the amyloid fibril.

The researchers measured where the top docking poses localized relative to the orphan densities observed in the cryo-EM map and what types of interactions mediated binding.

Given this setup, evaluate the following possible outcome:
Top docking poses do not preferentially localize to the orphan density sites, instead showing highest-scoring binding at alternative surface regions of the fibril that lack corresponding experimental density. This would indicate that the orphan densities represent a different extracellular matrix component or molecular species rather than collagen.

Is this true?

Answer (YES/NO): NO